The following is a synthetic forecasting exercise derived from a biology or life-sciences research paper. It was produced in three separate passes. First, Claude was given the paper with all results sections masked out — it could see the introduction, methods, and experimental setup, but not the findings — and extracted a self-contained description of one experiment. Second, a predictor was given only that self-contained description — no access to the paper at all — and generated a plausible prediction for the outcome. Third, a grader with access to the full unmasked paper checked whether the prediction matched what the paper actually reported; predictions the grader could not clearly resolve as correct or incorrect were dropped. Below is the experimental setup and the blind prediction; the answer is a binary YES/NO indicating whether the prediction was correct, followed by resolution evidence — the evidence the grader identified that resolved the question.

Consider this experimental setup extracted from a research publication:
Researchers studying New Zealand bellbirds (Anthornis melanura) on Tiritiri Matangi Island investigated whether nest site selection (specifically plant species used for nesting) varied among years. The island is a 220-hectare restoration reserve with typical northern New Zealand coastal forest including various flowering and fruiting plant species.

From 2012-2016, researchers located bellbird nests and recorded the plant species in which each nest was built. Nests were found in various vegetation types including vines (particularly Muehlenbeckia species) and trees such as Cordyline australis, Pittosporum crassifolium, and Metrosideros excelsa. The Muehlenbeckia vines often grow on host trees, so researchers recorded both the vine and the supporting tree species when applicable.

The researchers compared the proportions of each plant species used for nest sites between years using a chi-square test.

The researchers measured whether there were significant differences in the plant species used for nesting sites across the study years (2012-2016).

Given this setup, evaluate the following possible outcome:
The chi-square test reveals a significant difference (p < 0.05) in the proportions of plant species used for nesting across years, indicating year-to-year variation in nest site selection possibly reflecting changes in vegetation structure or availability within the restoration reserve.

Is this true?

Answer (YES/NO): YES